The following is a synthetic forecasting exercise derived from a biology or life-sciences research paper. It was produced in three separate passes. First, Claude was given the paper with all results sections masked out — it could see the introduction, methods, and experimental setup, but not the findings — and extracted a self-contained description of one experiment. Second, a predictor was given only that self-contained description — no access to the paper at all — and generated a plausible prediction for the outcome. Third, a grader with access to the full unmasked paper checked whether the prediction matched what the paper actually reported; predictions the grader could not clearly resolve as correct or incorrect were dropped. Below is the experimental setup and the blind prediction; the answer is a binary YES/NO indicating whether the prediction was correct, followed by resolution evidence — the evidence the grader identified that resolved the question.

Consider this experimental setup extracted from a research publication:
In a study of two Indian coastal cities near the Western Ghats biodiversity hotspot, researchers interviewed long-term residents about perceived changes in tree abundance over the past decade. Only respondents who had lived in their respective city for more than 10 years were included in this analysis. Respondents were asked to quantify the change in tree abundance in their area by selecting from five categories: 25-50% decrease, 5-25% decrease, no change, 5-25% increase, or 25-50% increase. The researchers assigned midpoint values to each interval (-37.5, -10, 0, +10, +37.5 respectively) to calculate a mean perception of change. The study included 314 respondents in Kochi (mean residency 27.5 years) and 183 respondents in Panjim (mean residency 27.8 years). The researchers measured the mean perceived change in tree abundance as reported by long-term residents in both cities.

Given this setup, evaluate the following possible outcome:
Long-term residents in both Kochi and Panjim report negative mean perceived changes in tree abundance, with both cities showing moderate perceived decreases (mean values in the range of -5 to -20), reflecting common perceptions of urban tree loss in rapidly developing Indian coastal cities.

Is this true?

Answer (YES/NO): NO